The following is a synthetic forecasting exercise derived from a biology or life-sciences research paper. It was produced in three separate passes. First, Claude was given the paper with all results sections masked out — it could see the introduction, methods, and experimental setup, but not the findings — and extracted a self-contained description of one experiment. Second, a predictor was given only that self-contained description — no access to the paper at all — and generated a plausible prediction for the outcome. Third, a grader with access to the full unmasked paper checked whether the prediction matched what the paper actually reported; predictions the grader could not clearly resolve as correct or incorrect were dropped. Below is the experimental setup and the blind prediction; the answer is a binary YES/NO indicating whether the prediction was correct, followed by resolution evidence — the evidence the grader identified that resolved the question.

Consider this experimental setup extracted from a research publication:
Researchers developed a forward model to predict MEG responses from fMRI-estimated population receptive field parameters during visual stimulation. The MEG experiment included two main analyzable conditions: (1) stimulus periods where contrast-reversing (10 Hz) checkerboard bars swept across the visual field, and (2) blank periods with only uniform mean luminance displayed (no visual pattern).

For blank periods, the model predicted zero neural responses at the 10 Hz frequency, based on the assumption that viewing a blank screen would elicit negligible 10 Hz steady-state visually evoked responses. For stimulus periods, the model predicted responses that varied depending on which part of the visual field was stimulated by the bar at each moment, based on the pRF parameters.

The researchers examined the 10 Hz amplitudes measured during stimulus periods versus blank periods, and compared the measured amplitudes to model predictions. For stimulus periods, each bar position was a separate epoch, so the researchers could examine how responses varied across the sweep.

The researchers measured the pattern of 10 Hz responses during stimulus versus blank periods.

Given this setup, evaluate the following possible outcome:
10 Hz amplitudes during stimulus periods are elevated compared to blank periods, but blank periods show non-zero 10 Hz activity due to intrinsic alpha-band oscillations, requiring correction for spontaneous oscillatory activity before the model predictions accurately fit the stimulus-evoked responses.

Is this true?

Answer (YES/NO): NO